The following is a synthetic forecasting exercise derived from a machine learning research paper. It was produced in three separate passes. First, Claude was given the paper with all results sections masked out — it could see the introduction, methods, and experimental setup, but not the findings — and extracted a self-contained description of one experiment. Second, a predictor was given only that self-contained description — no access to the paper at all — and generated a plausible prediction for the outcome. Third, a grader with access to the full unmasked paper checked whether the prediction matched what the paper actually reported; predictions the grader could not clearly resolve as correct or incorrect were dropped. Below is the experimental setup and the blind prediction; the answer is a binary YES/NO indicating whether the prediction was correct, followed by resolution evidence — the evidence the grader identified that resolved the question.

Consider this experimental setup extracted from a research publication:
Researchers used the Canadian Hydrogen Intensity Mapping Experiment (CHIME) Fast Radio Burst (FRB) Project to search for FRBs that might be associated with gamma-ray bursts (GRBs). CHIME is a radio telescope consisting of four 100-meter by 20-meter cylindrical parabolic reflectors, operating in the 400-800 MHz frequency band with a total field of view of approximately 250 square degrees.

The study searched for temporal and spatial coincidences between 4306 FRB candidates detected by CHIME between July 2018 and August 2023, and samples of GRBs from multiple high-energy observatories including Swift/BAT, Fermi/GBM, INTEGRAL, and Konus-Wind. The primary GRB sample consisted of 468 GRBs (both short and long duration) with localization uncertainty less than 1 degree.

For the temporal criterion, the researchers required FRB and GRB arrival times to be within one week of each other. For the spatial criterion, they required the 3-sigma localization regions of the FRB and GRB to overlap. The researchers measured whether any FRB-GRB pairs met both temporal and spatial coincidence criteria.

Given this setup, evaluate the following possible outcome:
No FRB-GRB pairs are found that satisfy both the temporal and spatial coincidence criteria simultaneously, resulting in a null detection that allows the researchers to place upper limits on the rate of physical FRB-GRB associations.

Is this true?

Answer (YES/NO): NO